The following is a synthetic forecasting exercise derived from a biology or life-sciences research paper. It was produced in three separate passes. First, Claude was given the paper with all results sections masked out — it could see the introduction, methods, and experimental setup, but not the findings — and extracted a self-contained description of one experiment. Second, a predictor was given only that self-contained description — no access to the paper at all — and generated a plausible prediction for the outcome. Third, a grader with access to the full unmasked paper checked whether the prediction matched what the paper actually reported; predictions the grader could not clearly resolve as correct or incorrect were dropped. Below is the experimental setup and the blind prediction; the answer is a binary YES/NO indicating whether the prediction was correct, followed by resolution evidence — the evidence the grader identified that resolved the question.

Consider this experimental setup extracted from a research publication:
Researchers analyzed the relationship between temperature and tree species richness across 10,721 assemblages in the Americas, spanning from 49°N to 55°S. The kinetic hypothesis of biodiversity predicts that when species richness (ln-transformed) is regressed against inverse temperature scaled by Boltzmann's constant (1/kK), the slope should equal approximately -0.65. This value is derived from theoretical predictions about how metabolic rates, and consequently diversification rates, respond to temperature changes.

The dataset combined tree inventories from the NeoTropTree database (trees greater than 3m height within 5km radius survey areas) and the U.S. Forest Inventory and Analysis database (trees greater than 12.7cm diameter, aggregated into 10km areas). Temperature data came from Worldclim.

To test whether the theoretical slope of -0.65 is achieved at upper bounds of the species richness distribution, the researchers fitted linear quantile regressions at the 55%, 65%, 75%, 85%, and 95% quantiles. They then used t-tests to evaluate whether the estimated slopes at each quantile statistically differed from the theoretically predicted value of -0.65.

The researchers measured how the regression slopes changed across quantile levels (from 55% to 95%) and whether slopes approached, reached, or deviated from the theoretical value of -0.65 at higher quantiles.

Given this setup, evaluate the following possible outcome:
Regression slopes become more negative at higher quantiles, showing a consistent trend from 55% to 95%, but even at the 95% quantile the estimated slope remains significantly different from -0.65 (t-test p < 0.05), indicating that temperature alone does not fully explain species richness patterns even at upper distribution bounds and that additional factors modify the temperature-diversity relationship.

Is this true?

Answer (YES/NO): NO